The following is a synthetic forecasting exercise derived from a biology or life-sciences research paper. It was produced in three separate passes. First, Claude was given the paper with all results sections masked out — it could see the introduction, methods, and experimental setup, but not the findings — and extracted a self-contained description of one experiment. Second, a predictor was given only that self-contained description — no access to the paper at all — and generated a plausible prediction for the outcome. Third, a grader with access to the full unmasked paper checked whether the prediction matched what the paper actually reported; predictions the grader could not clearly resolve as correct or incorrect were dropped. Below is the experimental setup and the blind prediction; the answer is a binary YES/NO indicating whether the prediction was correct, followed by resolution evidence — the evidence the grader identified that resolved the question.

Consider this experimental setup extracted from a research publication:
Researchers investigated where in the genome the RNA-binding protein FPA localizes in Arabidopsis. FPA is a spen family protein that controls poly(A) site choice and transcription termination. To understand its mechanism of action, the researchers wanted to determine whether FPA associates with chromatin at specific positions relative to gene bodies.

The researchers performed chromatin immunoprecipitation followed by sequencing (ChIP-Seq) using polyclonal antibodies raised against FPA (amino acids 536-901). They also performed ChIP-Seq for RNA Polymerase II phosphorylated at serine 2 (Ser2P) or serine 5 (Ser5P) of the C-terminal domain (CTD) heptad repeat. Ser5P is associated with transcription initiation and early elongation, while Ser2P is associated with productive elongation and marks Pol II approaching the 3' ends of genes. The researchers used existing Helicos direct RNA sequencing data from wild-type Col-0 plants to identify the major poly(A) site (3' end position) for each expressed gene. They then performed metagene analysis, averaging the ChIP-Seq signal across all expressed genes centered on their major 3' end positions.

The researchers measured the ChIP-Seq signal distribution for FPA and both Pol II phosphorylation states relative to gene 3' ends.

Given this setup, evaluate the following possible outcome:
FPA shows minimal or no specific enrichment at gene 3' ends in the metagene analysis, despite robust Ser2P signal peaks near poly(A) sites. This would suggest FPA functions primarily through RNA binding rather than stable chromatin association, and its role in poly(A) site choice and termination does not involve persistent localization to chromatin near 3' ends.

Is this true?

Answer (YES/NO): NO